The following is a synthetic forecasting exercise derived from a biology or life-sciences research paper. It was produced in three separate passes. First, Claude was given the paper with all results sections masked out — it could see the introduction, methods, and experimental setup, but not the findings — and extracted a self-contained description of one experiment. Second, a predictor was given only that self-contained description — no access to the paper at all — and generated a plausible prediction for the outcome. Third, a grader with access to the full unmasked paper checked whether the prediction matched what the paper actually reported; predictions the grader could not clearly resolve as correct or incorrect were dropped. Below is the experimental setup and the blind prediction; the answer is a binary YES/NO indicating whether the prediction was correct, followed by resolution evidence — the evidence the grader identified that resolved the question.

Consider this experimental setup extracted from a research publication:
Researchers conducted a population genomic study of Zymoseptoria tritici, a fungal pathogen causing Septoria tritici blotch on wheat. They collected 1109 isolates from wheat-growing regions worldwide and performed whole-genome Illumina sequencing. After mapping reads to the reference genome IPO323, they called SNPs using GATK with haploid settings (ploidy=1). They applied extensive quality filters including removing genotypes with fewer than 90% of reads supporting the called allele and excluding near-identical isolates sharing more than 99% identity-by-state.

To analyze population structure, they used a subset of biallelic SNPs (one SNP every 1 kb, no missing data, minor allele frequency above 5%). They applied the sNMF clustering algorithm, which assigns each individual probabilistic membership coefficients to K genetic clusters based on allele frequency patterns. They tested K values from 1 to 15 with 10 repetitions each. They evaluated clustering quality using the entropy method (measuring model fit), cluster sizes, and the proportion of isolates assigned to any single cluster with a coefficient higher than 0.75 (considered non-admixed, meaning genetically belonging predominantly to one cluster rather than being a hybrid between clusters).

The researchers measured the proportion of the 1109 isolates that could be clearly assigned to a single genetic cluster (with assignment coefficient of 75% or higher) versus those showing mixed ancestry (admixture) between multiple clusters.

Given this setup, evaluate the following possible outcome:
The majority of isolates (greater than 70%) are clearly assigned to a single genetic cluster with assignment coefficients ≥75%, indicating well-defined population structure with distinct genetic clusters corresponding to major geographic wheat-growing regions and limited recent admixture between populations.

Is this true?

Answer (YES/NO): YES